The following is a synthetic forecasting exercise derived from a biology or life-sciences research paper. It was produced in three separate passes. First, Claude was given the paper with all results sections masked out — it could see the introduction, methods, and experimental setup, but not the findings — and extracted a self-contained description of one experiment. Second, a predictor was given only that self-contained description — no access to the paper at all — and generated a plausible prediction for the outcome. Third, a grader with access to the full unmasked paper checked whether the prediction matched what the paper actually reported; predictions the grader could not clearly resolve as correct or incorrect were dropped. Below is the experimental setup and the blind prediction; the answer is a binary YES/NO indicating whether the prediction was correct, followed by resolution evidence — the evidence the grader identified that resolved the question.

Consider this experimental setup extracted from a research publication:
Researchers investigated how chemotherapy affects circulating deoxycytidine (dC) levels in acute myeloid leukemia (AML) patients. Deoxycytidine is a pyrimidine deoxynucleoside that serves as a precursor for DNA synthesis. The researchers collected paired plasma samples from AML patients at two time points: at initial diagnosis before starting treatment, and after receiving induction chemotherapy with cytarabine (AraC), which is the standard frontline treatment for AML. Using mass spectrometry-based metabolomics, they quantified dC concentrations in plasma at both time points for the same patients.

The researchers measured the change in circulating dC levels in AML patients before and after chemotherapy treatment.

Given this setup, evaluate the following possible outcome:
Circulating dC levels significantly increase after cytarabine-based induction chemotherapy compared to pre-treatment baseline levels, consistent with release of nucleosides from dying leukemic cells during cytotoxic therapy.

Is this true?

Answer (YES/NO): YES